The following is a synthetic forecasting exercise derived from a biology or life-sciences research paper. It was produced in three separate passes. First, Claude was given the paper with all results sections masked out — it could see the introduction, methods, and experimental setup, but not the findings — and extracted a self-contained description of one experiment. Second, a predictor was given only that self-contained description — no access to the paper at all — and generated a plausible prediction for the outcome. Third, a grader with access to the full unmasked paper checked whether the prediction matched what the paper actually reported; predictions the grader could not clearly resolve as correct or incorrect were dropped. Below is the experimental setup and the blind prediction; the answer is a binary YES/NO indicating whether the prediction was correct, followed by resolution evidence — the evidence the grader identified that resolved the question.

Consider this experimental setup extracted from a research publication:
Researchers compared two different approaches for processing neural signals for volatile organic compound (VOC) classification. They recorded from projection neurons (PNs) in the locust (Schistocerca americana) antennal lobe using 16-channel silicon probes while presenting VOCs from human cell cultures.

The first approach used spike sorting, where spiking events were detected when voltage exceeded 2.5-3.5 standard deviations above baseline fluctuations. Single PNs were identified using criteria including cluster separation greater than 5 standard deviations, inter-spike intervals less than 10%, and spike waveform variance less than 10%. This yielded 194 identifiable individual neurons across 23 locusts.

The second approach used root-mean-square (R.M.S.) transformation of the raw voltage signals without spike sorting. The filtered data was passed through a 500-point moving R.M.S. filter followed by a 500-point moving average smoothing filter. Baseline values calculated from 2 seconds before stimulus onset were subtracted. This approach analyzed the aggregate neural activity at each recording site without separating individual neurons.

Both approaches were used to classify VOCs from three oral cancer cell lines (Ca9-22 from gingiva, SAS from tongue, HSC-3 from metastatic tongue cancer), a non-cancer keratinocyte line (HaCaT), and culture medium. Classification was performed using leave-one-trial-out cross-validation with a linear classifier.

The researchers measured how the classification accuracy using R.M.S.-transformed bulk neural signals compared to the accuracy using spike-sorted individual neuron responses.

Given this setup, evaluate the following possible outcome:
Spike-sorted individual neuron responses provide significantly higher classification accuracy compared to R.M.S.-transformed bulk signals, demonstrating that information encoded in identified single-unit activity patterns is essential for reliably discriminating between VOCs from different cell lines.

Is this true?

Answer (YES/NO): NO